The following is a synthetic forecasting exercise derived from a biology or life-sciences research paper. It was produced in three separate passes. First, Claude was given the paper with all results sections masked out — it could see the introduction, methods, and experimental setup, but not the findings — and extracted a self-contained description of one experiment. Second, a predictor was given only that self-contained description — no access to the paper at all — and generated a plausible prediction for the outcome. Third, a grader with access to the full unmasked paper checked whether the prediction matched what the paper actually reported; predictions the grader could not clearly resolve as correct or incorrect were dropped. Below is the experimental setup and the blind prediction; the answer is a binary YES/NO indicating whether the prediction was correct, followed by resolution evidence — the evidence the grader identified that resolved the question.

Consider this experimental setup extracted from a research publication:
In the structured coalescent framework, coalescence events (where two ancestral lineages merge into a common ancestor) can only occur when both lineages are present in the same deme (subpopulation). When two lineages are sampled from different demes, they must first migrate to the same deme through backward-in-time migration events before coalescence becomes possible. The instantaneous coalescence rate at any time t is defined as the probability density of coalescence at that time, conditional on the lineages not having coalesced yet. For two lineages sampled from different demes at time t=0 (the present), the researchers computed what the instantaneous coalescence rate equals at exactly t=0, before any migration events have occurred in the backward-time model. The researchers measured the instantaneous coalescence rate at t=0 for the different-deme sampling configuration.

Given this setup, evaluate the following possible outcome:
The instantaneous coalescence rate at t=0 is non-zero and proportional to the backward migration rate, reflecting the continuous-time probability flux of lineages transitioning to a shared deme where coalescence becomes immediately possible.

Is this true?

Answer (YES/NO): NO